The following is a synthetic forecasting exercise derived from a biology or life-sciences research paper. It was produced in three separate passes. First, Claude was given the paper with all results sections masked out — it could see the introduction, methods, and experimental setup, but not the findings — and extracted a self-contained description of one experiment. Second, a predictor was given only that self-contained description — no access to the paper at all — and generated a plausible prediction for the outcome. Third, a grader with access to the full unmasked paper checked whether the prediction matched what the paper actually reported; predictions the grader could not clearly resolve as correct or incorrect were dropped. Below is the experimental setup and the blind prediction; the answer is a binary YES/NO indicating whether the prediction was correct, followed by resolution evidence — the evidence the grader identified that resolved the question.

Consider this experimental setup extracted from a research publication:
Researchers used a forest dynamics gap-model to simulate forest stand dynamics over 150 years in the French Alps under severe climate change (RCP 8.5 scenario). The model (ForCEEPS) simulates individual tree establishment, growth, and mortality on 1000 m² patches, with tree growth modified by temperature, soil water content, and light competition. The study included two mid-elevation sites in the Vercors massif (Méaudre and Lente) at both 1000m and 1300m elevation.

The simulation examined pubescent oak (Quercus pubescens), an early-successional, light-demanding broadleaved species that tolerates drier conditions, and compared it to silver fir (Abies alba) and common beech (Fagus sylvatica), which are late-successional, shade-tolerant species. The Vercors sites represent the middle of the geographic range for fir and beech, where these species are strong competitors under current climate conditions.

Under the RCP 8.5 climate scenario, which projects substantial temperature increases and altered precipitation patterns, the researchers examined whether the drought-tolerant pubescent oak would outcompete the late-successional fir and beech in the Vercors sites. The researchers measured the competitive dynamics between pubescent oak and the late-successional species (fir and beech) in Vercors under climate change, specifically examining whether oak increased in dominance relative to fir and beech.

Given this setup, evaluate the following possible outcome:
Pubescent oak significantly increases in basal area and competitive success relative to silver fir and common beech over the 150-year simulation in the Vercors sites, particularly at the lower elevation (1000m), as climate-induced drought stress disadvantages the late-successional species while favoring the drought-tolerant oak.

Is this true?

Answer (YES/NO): NO